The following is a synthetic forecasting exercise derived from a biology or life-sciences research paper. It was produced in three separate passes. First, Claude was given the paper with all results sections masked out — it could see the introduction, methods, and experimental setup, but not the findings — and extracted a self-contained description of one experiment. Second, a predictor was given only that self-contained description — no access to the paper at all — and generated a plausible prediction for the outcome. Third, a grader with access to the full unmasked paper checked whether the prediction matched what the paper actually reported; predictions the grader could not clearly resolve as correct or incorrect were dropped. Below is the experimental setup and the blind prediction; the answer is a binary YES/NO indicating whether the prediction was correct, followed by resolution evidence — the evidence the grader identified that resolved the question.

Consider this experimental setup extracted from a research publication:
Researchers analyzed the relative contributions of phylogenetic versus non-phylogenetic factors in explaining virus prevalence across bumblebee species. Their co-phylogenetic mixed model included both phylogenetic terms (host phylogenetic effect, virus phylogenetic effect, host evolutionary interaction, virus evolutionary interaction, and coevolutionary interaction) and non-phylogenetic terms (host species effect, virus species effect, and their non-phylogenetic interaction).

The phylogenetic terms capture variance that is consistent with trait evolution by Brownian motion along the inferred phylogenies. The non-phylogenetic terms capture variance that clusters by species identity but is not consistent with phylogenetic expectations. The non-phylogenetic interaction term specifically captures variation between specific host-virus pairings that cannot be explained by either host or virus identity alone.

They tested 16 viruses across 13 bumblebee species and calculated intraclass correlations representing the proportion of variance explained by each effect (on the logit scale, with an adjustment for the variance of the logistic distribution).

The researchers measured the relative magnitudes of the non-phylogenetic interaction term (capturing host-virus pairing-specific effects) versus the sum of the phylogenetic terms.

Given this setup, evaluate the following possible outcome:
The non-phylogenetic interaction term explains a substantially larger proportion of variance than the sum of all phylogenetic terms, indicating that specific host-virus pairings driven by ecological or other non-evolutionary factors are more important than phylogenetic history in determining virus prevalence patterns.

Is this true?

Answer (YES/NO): NO